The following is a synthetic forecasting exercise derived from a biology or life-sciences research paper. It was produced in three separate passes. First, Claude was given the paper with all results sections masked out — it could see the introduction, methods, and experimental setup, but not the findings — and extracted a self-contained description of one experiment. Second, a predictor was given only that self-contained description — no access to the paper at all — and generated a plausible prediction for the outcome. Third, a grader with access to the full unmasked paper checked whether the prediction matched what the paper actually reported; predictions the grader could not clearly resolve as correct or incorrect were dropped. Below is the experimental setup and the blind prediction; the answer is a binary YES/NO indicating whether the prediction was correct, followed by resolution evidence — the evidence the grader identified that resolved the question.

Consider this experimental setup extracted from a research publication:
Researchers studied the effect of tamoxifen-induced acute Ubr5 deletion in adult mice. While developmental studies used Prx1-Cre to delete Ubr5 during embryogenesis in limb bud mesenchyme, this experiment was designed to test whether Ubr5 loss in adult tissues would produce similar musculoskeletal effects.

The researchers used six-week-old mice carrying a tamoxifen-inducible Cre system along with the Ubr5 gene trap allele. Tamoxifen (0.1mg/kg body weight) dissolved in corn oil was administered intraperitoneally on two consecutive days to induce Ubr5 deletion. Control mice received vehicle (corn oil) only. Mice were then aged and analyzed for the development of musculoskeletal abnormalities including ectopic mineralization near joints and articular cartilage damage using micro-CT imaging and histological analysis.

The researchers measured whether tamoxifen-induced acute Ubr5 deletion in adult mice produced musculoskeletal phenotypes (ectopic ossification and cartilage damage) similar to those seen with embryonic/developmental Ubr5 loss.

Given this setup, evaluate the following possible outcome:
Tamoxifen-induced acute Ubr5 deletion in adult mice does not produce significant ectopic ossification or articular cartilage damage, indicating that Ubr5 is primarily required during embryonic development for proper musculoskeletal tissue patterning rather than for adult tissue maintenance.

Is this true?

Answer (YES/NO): NO